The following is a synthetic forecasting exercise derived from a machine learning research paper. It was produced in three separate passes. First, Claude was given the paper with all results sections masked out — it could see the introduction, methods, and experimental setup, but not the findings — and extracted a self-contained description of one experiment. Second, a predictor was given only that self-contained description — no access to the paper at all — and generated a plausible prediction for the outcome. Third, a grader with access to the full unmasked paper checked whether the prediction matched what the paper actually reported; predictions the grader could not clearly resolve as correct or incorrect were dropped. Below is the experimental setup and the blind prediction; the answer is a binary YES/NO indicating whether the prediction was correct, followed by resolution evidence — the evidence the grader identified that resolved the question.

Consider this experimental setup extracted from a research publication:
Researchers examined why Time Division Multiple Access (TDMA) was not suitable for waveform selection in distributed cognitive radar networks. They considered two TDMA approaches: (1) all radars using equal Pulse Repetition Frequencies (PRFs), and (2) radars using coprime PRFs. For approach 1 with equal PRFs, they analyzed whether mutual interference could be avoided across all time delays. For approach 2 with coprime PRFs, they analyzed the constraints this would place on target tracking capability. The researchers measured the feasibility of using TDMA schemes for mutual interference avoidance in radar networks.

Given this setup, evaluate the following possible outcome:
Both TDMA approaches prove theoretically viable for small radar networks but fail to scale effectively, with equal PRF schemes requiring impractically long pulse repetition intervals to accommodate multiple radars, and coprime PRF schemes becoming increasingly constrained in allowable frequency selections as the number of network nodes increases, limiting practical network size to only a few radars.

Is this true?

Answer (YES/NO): NO